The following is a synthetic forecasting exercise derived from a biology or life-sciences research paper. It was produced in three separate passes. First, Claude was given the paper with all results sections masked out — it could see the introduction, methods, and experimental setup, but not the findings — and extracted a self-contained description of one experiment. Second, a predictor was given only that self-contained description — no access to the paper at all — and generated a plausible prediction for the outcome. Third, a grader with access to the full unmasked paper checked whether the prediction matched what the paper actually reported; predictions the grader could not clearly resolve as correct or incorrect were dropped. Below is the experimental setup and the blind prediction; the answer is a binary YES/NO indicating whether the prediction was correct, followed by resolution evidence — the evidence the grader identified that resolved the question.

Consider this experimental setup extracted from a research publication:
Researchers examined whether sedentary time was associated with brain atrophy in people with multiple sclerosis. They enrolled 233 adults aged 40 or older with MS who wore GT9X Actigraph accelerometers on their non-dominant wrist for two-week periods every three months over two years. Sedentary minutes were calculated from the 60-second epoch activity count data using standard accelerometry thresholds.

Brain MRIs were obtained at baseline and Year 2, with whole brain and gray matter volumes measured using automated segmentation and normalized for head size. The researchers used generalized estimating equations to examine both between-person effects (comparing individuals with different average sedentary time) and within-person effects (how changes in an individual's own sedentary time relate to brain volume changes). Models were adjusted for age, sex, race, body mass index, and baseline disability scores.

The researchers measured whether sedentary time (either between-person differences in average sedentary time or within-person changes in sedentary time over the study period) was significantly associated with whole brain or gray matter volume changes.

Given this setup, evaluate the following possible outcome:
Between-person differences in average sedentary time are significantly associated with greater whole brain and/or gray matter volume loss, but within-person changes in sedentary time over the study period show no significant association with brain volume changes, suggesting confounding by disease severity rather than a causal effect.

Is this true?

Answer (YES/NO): NO